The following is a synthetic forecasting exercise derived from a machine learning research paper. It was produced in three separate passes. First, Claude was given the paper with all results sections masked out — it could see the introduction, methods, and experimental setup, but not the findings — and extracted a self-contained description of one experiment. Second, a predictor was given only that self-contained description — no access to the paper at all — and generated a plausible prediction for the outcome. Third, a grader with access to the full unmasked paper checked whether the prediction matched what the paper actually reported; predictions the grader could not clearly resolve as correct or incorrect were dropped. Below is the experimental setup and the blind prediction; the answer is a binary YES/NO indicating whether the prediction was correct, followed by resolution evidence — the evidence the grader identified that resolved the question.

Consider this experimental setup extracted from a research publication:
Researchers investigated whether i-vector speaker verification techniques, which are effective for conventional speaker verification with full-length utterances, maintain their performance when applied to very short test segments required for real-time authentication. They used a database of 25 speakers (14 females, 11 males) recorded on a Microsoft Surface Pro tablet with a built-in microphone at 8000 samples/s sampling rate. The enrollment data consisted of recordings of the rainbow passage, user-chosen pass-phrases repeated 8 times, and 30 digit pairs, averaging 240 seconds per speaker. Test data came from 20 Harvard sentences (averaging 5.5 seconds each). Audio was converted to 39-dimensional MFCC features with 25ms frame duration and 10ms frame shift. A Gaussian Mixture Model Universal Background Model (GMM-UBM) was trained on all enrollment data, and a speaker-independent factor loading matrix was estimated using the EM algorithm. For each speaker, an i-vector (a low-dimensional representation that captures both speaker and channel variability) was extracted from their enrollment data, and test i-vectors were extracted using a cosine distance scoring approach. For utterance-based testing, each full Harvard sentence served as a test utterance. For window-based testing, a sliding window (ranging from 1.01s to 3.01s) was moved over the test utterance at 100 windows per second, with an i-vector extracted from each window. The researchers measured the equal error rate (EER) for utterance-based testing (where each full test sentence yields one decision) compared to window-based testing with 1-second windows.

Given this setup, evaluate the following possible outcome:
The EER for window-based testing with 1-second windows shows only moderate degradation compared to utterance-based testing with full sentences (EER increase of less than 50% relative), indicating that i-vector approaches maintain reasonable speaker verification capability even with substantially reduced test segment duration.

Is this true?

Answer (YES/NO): NO